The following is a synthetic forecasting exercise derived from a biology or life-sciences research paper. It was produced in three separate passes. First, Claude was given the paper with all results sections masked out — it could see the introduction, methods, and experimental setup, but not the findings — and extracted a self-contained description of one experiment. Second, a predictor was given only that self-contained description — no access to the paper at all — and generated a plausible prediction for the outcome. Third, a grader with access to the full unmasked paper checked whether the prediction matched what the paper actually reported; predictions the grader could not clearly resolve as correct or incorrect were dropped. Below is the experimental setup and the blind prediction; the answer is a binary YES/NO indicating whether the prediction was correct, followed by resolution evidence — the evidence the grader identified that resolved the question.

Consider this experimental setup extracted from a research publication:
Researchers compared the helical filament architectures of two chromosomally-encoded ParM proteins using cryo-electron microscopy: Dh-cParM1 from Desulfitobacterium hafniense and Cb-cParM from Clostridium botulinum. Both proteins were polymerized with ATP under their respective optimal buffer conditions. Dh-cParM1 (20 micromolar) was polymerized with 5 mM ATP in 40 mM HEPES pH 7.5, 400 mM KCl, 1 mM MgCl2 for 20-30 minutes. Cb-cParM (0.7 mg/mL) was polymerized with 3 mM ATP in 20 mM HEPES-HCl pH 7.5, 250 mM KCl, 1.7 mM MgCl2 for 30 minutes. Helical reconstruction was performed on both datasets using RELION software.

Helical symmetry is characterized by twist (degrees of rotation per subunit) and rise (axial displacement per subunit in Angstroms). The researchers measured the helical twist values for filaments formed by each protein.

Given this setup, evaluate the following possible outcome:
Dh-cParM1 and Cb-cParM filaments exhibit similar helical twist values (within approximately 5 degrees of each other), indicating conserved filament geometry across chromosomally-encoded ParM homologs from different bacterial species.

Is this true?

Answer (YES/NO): NO